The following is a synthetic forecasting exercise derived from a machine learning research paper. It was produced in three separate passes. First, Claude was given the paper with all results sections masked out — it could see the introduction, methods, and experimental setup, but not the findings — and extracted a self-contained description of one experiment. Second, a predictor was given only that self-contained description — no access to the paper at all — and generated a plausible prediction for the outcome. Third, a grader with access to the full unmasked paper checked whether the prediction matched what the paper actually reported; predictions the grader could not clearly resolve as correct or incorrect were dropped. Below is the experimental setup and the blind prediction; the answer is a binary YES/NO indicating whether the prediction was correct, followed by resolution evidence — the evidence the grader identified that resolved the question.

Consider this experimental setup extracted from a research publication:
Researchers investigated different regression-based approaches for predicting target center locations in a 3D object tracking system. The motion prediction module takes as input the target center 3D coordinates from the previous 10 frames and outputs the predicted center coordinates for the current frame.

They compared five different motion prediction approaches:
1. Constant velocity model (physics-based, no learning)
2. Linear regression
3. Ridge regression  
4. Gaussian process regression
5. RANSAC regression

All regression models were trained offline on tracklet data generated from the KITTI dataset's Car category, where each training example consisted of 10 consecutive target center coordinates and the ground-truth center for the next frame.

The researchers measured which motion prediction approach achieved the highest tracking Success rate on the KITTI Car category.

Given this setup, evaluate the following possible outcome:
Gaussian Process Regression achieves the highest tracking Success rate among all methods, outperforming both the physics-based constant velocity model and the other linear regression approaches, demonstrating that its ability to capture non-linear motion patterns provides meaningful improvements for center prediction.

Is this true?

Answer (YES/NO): NO